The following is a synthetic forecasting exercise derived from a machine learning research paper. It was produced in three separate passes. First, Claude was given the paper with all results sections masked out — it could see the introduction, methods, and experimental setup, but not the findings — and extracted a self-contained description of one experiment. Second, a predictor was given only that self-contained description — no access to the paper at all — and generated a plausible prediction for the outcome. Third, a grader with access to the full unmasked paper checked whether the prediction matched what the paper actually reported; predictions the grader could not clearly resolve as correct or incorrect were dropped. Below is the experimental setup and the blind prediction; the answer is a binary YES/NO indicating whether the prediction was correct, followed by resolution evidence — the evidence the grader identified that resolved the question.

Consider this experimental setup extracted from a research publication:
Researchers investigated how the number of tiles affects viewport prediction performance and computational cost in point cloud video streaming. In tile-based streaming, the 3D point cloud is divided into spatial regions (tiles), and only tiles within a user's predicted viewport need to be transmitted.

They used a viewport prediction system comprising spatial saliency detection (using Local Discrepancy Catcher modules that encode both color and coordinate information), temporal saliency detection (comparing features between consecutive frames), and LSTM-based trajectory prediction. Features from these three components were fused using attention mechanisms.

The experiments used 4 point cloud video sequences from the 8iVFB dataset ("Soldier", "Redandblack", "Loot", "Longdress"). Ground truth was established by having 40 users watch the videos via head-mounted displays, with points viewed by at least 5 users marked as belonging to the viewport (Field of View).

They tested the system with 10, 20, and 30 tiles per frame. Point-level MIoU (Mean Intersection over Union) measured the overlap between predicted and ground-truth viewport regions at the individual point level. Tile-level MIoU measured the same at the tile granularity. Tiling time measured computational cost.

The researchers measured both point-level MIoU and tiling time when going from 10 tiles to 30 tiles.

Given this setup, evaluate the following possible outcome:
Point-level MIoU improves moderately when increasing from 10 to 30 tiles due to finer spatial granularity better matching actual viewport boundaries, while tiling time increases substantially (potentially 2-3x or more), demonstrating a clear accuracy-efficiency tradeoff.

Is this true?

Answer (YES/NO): NO